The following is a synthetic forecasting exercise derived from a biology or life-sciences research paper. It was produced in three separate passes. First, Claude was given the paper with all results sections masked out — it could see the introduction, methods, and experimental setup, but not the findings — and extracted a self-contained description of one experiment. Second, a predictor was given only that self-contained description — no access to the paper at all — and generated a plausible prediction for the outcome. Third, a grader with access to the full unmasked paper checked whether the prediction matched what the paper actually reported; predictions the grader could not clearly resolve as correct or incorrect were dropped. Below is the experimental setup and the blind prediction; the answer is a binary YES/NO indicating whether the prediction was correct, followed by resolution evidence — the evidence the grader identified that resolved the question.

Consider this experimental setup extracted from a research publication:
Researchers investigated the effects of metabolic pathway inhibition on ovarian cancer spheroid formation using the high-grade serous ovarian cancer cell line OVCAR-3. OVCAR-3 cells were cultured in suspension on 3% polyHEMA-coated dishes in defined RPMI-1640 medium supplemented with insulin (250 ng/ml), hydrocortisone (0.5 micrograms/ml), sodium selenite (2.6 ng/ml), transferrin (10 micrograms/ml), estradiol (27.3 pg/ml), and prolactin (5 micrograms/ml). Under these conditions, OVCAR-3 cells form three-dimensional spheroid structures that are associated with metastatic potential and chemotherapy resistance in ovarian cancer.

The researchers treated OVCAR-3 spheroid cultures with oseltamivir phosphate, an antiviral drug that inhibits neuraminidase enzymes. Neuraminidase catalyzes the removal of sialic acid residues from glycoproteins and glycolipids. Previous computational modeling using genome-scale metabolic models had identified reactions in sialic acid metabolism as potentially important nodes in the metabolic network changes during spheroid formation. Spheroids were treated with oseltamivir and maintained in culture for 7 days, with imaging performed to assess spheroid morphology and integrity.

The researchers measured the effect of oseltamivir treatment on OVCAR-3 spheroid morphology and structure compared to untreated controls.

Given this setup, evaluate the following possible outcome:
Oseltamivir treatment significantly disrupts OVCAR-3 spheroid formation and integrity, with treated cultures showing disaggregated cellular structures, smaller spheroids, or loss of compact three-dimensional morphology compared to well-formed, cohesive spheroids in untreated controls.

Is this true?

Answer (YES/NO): YES